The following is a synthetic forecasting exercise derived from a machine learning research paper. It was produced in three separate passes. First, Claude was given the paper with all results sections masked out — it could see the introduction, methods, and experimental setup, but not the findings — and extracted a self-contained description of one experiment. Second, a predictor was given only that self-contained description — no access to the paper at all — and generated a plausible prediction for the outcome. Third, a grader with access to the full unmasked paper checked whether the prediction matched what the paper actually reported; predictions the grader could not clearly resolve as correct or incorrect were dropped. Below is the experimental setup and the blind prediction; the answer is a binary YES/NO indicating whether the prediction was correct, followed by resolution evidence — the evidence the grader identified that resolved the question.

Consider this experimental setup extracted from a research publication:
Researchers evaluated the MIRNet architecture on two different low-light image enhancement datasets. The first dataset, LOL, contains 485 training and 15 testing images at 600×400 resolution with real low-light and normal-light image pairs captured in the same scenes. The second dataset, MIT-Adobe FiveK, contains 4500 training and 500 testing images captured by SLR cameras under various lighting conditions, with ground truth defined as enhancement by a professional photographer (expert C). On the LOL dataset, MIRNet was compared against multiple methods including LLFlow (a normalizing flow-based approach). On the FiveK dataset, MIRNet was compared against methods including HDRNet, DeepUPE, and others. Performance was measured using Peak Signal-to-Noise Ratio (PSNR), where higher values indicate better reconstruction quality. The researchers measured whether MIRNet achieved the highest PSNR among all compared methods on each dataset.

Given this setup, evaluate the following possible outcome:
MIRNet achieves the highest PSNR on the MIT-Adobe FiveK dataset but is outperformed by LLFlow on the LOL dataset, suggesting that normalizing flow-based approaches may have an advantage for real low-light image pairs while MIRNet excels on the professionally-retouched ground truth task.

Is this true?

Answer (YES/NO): NO